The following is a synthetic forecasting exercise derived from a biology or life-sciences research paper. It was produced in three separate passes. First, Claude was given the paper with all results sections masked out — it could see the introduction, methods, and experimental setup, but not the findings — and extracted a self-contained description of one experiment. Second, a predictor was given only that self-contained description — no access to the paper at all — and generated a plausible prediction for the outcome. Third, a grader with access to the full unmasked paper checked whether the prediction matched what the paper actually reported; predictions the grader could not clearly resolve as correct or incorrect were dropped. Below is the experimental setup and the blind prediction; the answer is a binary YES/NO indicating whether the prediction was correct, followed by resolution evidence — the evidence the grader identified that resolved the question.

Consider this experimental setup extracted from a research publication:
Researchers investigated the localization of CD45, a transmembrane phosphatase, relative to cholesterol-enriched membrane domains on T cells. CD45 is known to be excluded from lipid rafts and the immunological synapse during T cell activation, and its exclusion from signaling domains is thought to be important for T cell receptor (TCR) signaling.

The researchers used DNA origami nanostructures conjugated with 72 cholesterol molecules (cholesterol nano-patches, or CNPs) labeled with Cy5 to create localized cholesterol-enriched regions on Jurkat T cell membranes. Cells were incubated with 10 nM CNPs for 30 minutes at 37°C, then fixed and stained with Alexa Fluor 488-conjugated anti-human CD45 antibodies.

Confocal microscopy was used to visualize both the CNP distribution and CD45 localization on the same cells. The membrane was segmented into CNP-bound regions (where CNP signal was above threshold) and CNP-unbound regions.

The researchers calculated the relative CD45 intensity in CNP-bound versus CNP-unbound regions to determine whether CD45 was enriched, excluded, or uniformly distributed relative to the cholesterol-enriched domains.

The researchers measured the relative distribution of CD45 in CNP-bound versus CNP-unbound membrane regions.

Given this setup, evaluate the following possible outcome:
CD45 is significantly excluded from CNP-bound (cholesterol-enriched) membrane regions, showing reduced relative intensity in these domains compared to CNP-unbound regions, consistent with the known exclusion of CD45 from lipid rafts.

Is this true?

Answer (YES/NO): YES